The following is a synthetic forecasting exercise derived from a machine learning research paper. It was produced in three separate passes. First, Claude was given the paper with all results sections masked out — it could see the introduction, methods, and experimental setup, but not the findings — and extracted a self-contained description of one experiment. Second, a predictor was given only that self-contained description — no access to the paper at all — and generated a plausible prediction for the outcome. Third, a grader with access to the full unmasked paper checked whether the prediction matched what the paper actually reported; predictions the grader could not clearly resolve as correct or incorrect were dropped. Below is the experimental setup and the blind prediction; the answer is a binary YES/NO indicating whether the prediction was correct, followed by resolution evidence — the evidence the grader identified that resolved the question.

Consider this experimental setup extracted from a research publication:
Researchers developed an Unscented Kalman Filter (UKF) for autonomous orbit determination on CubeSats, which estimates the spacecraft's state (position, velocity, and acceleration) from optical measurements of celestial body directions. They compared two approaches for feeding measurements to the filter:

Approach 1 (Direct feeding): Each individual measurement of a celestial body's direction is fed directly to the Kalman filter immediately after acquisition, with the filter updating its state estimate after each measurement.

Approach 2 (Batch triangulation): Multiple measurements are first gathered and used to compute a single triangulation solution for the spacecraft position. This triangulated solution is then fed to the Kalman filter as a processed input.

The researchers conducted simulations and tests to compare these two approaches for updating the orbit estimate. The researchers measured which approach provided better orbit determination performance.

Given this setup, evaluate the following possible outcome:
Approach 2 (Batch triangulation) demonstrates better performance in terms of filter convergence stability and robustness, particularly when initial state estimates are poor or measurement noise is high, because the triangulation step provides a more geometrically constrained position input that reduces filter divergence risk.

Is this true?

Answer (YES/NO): NO